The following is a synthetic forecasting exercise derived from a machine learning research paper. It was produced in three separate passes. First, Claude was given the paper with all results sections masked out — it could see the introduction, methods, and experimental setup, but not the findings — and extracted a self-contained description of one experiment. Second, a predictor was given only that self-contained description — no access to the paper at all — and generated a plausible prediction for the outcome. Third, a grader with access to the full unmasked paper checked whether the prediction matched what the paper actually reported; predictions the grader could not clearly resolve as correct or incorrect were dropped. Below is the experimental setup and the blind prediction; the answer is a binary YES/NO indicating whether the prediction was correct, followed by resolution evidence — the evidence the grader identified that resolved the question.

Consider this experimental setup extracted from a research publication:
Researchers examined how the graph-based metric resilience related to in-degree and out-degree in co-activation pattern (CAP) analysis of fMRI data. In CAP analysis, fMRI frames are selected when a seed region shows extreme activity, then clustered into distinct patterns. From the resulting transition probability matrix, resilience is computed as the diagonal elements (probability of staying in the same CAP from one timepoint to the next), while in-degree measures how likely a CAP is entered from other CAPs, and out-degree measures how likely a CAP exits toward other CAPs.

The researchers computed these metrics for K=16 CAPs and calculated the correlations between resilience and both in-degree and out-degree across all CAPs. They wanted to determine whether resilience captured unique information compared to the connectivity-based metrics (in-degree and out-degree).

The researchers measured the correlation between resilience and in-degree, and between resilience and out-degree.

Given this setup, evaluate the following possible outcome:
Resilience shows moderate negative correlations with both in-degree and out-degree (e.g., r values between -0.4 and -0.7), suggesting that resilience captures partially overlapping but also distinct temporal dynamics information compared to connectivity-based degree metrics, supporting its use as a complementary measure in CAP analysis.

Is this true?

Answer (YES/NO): NO